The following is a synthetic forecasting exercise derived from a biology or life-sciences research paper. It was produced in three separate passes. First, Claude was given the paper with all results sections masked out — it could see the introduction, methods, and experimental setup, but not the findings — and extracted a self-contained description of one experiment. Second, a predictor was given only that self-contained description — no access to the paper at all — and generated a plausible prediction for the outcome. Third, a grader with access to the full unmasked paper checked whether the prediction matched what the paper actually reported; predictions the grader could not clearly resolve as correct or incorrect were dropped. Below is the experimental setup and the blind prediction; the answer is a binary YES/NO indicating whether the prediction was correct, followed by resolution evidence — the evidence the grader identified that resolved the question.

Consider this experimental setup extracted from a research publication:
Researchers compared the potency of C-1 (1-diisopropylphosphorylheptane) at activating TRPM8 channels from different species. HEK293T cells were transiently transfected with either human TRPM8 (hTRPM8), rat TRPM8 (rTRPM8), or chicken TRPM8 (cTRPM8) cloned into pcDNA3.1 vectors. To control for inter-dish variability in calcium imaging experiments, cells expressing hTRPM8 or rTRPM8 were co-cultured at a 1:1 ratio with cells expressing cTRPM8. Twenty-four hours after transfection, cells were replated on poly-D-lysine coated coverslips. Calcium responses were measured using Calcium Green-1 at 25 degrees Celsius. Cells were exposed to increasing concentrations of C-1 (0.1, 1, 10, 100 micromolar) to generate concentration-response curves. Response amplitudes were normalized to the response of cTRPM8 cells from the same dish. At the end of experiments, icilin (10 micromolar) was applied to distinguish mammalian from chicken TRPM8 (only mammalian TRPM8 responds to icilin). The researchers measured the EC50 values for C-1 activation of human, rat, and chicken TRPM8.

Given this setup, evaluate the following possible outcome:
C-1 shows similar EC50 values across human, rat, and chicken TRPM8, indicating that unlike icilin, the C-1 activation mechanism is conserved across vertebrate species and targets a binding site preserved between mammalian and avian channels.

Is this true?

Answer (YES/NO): NO